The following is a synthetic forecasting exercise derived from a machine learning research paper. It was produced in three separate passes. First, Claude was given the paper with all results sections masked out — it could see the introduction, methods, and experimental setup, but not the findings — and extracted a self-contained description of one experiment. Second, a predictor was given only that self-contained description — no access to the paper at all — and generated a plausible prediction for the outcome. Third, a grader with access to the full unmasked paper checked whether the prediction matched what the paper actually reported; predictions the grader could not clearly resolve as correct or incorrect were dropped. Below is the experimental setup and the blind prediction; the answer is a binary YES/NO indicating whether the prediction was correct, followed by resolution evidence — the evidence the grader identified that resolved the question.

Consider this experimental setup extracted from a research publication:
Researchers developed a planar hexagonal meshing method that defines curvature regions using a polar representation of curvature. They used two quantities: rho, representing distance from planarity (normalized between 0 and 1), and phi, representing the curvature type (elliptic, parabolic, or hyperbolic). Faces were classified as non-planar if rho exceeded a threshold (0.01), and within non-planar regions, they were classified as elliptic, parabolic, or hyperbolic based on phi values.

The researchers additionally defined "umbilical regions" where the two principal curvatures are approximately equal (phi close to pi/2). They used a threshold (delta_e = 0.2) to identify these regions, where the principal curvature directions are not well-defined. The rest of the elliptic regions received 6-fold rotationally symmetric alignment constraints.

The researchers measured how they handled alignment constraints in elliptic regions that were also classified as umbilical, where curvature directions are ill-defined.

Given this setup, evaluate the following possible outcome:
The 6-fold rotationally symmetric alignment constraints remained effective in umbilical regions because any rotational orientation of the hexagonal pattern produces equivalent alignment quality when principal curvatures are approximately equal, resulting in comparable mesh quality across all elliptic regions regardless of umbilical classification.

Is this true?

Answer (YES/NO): NO